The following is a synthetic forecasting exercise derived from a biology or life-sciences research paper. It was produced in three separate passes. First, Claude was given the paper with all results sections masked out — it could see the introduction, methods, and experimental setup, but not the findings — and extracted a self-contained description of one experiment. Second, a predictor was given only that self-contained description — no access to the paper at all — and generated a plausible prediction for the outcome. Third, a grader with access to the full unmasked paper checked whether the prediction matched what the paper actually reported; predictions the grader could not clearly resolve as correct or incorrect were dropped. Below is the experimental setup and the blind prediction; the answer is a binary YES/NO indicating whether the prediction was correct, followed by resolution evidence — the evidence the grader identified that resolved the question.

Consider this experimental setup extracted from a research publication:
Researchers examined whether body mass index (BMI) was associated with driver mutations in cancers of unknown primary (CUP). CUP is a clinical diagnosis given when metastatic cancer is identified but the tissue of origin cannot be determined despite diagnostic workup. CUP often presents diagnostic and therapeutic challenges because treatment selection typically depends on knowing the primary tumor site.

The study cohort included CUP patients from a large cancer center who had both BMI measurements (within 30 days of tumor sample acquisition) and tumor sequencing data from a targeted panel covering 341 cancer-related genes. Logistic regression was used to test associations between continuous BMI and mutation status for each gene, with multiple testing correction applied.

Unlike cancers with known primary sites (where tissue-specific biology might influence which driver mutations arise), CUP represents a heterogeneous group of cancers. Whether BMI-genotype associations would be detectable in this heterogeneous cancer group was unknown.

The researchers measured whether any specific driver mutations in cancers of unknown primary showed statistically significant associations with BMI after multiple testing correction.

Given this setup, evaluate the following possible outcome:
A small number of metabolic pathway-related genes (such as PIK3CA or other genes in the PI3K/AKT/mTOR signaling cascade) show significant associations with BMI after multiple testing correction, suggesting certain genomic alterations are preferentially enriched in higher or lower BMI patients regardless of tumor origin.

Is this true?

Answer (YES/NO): NO